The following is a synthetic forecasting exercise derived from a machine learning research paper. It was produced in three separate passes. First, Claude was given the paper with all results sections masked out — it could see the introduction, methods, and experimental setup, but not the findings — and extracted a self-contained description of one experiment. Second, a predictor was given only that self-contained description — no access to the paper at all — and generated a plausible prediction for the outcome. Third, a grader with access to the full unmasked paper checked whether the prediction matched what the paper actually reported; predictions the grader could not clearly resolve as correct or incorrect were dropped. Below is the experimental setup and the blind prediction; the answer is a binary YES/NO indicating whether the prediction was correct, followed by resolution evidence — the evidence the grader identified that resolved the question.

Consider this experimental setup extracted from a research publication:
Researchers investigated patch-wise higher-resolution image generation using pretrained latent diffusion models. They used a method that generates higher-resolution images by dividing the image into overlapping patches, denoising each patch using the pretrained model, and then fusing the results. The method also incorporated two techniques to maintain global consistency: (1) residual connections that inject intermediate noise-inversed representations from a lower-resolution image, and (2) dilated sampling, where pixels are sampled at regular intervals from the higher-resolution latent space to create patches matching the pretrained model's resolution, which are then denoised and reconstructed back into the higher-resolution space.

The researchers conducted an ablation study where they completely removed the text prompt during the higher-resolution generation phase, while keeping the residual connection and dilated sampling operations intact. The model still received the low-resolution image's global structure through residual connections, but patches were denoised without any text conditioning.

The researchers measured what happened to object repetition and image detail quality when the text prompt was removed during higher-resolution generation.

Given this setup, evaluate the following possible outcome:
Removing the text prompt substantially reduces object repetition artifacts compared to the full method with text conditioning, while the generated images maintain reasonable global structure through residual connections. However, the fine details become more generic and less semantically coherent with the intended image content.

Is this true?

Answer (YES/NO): YES